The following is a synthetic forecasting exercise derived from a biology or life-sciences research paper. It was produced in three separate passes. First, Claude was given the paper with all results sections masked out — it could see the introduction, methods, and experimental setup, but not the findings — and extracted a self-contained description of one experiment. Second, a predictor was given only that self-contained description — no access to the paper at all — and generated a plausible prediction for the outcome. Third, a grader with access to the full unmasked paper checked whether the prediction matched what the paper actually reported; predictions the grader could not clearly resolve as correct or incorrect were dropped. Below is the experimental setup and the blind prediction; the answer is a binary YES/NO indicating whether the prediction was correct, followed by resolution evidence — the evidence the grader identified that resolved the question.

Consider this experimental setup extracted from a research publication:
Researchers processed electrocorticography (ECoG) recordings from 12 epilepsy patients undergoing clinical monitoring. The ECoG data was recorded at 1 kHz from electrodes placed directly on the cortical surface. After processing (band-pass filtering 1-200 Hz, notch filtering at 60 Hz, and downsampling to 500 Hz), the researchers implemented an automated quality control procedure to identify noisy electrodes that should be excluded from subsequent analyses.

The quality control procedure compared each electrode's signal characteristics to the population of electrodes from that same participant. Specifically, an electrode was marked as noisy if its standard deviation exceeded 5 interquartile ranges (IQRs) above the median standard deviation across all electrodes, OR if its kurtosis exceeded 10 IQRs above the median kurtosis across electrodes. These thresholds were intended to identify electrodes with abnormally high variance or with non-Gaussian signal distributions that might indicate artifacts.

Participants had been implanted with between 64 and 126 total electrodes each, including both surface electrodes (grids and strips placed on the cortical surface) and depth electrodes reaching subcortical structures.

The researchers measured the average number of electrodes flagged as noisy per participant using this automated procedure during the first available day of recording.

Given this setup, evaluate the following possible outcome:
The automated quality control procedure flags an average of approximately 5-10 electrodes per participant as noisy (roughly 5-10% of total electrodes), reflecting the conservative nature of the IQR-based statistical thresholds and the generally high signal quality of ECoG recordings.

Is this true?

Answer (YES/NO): YES